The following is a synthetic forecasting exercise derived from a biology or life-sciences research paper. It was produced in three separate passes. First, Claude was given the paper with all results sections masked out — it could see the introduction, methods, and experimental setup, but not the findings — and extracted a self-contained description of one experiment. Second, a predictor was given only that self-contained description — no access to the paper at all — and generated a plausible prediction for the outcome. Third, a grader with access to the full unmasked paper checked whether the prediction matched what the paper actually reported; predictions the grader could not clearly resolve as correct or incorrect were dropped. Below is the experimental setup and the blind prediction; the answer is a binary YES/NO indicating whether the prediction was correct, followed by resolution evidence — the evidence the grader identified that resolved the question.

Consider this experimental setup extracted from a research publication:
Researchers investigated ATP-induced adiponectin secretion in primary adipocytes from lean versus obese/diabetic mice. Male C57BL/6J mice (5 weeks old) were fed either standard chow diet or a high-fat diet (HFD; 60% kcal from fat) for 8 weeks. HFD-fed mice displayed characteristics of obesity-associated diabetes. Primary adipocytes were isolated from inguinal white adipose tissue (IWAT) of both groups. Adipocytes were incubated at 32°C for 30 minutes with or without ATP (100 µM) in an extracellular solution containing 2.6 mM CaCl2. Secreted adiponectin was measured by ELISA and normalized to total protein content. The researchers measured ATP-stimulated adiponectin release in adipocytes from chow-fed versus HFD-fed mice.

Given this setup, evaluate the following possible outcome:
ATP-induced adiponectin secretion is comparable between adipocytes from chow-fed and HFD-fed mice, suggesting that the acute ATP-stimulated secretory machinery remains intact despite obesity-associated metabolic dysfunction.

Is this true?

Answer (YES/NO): NO